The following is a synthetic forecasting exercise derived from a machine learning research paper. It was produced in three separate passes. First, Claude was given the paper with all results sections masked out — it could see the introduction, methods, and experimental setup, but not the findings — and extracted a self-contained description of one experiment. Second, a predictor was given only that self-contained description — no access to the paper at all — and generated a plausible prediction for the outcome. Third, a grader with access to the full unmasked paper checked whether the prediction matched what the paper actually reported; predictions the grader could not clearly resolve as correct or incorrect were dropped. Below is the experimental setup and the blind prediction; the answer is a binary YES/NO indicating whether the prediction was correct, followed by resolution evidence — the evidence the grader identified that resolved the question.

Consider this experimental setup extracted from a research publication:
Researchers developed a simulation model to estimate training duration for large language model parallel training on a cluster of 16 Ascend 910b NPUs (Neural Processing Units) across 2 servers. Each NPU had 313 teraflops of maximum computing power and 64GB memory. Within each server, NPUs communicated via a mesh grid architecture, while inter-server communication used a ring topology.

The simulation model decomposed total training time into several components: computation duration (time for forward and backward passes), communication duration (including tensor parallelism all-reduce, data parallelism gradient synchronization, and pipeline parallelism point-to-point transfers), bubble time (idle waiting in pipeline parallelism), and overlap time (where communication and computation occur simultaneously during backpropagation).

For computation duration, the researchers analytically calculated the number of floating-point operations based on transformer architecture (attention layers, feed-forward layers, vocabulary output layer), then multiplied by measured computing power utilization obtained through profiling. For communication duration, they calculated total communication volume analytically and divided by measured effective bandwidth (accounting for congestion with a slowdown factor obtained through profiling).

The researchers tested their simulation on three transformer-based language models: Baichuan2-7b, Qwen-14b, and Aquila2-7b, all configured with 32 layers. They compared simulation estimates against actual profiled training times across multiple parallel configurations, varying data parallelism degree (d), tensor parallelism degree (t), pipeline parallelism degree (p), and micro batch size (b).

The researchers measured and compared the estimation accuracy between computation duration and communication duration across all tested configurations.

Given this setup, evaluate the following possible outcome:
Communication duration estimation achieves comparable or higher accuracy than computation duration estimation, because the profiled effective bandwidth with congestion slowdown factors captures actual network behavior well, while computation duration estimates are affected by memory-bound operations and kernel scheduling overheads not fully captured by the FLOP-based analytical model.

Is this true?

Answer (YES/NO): NO